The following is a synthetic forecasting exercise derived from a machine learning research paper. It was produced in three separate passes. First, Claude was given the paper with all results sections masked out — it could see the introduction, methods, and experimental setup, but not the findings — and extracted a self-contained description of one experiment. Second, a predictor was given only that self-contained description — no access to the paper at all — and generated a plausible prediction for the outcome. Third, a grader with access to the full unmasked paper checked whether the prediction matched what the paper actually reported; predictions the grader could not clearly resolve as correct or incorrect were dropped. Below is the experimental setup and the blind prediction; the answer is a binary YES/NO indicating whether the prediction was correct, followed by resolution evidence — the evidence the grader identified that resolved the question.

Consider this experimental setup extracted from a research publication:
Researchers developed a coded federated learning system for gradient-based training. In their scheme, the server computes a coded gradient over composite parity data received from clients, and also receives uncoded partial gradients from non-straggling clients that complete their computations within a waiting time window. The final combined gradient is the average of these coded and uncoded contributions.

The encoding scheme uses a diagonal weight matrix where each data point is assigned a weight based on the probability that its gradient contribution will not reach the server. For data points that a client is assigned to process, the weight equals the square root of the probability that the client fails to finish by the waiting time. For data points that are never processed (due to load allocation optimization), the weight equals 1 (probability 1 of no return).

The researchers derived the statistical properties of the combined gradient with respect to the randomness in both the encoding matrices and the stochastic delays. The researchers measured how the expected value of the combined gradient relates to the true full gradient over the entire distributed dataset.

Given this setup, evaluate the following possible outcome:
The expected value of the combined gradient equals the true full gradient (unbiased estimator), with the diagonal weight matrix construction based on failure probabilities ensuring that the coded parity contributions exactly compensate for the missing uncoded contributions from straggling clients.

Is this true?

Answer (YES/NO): YES